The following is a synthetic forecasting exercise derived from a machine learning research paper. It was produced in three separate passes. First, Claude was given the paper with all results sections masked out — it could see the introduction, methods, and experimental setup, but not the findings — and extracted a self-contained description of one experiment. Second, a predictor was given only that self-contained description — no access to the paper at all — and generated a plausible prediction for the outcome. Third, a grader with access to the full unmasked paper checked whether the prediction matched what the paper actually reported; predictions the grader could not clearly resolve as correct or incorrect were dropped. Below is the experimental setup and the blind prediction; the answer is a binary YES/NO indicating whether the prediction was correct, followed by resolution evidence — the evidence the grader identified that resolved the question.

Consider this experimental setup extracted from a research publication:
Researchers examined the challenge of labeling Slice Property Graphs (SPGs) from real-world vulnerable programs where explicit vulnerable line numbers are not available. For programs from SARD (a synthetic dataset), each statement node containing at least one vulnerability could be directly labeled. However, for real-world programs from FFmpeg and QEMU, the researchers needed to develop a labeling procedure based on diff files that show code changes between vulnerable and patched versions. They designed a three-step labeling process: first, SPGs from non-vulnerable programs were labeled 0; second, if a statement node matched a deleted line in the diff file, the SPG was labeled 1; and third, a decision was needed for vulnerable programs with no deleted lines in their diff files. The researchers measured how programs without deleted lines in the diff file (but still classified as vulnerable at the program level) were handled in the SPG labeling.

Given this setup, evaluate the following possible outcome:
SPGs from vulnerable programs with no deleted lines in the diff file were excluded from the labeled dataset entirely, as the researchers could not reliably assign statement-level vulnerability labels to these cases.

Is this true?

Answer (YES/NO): NO